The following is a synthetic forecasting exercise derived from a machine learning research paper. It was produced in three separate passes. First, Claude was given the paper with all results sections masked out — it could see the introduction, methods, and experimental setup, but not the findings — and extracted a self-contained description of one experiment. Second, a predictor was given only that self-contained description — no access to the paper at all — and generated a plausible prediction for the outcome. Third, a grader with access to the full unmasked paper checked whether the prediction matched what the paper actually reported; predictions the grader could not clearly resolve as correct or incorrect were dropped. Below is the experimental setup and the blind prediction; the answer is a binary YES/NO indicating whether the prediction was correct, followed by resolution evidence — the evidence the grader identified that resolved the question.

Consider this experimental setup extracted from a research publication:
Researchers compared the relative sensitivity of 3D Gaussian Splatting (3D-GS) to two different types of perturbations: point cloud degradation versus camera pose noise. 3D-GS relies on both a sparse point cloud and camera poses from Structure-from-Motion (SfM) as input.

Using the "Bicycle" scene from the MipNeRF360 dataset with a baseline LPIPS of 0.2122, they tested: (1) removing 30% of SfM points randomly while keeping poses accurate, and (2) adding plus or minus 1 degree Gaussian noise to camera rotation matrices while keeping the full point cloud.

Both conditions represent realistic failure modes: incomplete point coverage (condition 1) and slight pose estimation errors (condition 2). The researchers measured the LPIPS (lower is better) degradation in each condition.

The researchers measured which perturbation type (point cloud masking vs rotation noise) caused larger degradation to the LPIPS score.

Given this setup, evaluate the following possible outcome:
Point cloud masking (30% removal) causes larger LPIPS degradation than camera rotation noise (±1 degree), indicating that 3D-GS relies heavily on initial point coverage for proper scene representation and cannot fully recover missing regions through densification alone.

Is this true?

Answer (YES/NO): NO